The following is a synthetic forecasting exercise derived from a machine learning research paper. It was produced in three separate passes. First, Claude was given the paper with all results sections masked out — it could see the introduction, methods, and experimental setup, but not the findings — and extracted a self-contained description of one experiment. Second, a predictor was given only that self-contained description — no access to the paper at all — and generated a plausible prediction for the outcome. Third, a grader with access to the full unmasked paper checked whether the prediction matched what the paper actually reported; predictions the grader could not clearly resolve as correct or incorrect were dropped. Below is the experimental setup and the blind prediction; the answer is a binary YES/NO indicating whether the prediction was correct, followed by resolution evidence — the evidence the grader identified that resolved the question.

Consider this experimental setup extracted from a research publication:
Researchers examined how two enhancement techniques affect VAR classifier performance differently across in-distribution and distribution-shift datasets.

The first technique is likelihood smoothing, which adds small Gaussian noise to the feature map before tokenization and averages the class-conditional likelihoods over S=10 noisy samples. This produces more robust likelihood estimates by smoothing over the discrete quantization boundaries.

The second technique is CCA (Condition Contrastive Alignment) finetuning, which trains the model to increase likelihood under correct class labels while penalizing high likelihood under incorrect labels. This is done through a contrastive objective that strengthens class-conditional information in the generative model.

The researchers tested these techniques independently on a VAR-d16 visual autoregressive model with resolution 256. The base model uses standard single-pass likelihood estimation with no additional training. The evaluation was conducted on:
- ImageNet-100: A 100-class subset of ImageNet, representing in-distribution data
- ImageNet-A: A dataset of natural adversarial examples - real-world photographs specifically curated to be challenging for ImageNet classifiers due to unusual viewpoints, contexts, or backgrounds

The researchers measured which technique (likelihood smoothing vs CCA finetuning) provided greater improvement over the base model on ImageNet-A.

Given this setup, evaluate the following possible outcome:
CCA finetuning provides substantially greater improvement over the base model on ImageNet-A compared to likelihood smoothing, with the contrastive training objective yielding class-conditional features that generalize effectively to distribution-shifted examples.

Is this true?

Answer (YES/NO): NO